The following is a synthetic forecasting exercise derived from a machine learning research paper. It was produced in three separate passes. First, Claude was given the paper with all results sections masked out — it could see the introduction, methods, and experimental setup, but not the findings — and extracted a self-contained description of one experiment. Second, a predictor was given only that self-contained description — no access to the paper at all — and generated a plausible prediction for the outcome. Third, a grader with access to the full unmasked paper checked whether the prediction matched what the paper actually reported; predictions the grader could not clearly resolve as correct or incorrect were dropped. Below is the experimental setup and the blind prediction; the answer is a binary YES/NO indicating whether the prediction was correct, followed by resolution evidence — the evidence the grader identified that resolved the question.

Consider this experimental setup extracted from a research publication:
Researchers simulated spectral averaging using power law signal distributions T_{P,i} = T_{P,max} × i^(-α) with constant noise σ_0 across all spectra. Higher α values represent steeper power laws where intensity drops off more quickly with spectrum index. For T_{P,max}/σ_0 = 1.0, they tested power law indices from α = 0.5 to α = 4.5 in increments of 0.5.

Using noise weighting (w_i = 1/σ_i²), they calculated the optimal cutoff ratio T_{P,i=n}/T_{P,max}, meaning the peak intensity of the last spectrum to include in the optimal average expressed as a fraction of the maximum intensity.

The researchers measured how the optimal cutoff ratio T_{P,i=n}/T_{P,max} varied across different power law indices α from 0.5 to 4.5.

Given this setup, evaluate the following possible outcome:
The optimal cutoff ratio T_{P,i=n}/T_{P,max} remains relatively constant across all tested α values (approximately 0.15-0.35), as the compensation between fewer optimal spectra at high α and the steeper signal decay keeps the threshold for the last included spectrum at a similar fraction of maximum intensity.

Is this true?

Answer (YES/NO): NO